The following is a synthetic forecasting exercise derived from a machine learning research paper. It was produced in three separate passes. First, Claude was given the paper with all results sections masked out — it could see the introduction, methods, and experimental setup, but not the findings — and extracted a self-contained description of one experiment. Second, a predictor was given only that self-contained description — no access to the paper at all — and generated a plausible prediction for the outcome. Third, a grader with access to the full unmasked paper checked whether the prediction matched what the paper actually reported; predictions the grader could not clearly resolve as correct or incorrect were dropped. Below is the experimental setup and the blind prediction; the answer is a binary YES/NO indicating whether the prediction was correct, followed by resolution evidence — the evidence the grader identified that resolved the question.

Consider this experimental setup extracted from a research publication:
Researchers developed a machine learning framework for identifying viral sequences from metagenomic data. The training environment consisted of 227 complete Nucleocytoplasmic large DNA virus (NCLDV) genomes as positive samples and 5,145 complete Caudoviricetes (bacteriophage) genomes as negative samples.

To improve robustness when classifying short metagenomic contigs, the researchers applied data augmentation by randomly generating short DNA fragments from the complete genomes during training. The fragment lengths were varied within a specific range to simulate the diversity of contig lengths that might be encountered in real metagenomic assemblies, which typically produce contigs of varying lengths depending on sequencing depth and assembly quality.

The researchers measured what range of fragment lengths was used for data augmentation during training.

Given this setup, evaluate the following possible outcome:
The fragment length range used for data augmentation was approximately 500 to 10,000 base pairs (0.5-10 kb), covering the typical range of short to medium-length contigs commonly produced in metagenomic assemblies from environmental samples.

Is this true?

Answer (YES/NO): NO